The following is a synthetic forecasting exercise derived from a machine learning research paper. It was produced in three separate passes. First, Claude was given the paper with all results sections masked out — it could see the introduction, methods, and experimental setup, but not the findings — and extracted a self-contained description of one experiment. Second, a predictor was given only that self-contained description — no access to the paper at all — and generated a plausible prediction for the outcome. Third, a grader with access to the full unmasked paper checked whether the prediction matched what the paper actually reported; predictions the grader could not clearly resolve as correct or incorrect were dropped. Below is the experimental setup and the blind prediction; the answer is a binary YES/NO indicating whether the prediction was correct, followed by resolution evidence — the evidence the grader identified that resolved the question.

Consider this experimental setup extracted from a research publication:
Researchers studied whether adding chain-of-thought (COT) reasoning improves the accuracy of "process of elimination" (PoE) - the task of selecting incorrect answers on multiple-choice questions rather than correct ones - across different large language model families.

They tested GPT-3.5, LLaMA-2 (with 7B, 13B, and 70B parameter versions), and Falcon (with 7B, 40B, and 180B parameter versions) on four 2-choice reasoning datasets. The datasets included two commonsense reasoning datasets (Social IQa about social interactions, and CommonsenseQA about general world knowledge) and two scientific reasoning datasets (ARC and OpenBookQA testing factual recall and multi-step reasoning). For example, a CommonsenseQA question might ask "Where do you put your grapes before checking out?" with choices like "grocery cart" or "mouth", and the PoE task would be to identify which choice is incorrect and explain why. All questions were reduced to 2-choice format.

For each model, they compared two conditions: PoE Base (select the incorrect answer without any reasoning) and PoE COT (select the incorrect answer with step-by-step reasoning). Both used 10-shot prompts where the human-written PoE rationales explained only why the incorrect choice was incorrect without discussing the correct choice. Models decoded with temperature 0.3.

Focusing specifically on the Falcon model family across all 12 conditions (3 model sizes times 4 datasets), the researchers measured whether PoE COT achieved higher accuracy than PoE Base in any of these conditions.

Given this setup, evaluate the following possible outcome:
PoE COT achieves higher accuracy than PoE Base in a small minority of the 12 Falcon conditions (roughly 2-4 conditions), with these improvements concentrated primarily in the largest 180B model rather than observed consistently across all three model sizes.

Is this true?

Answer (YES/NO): NO